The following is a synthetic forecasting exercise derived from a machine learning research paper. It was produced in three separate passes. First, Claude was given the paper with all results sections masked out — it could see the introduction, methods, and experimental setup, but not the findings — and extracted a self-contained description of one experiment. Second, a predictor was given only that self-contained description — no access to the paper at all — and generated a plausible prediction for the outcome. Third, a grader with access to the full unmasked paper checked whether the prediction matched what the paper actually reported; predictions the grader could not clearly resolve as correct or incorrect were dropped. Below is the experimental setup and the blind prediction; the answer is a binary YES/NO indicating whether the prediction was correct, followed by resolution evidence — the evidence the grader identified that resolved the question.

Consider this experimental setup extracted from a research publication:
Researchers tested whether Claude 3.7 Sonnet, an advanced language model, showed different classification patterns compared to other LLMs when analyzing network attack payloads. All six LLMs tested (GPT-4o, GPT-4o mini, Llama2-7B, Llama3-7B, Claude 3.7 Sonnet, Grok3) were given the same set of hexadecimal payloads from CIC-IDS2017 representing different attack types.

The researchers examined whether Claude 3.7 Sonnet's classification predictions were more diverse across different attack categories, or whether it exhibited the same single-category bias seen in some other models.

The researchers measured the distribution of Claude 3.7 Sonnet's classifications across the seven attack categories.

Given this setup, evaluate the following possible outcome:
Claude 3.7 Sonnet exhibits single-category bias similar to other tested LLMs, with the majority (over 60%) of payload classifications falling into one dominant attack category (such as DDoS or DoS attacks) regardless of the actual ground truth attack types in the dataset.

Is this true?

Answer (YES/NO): NO